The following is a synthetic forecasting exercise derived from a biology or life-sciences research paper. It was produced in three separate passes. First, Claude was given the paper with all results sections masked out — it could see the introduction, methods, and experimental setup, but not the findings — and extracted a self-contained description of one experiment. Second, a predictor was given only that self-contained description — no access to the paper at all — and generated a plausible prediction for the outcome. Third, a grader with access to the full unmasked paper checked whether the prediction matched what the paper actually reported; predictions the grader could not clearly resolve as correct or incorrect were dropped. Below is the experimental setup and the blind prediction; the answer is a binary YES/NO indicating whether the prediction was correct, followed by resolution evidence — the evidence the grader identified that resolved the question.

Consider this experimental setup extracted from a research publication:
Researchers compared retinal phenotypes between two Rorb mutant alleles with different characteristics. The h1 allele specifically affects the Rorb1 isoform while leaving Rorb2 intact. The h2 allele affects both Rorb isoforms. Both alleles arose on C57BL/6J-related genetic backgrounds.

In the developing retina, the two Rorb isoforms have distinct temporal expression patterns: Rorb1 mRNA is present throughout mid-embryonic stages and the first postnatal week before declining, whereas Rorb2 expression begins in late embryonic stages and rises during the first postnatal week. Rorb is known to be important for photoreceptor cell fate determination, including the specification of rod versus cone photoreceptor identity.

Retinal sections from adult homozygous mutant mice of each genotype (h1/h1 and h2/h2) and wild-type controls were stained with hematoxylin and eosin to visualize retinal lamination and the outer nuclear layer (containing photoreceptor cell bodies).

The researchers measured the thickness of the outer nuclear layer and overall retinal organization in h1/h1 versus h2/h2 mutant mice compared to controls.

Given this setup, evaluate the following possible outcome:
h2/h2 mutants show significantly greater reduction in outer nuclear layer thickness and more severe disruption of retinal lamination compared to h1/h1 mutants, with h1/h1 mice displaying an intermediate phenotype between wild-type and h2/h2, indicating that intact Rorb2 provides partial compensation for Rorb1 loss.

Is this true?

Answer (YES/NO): NO